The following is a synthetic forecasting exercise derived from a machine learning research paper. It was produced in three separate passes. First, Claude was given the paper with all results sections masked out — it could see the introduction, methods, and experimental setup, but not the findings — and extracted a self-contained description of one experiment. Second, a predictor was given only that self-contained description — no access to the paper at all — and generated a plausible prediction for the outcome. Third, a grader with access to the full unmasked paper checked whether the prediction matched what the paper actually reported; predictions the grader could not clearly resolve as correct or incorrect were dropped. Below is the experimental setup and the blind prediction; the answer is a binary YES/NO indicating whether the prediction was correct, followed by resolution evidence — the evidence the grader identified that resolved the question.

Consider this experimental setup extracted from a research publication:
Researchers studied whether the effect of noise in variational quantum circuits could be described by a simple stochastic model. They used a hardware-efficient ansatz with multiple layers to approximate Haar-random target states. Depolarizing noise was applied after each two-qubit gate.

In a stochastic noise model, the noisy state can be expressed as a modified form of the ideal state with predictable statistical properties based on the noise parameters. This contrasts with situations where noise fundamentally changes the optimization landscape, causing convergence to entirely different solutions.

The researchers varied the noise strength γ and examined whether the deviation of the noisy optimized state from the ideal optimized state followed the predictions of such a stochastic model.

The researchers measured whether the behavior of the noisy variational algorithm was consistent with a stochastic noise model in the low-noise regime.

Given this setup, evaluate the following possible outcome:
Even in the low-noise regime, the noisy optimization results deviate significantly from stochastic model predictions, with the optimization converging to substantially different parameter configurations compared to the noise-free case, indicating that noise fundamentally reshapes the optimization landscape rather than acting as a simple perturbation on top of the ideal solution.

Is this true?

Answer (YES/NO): NO